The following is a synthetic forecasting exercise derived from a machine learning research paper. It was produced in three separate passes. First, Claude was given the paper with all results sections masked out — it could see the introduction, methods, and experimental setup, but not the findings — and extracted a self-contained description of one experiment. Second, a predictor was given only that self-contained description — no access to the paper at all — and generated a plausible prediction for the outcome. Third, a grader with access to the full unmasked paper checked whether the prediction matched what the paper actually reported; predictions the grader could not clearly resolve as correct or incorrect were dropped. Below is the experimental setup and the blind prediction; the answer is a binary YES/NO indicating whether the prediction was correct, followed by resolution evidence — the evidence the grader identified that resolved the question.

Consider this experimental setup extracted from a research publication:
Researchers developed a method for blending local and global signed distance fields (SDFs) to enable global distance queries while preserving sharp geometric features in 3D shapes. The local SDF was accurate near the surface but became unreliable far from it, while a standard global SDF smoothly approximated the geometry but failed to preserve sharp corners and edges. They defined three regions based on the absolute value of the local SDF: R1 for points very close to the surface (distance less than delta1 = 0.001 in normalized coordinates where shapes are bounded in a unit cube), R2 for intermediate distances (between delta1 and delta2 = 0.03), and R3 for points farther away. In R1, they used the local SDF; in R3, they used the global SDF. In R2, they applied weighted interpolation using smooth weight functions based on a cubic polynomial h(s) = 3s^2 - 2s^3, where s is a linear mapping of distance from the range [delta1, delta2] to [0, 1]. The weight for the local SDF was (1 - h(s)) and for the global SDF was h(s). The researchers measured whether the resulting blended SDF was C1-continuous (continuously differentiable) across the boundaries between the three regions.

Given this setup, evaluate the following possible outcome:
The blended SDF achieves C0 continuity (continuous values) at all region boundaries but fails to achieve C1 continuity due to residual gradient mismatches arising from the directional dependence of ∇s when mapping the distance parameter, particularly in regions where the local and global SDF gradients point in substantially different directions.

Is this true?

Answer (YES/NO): NO